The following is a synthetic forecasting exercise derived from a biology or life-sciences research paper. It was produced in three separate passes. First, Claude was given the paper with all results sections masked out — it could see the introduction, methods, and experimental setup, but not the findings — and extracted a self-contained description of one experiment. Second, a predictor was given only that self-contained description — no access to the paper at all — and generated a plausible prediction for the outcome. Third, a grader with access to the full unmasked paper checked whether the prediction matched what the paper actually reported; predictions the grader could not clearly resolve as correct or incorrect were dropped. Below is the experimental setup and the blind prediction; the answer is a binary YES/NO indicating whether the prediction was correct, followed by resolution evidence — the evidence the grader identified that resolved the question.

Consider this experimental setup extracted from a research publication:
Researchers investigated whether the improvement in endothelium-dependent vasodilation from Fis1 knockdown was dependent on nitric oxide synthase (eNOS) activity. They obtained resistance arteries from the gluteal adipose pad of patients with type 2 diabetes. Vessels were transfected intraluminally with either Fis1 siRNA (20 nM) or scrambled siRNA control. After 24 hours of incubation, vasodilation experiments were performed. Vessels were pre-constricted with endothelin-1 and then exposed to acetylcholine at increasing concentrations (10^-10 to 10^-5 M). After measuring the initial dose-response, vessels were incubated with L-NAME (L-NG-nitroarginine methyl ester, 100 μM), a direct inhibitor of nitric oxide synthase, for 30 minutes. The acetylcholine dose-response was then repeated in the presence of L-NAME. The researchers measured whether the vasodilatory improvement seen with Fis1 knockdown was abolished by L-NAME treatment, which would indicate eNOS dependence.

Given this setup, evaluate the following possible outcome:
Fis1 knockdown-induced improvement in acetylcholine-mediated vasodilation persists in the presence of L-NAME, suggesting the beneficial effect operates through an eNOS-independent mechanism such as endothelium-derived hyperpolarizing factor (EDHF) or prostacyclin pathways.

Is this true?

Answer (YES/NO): NO